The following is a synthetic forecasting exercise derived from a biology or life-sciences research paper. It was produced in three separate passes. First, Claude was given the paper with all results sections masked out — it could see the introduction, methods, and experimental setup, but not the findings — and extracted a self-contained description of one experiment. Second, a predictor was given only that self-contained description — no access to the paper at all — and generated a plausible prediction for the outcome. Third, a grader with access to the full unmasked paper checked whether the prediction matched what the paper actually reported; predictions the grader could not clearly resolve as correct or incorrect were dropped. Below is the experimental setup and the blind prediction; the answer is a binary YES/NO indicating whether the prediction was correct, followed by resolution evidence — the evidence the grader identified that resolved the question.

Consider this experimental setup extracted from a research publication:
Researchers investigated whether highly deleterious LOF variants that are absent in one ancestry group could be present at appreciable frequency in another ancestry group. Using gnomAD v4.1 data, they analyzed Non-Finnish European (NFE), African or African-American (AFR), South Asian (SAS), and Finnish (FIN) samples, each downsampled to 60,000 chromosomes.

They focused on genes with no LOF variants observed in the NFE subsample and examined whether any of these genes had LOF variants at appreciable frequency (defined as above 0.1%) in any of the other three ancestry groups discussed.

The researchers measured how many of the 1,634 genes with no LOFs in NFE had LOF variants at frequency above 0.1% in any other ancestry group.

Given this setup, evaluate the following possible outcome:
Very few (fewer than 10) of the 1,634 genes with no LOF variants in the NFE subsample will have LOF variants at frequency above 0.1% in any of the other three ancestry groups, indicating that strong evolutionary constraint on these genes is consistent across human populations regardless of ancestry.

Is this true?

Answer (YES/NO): YES